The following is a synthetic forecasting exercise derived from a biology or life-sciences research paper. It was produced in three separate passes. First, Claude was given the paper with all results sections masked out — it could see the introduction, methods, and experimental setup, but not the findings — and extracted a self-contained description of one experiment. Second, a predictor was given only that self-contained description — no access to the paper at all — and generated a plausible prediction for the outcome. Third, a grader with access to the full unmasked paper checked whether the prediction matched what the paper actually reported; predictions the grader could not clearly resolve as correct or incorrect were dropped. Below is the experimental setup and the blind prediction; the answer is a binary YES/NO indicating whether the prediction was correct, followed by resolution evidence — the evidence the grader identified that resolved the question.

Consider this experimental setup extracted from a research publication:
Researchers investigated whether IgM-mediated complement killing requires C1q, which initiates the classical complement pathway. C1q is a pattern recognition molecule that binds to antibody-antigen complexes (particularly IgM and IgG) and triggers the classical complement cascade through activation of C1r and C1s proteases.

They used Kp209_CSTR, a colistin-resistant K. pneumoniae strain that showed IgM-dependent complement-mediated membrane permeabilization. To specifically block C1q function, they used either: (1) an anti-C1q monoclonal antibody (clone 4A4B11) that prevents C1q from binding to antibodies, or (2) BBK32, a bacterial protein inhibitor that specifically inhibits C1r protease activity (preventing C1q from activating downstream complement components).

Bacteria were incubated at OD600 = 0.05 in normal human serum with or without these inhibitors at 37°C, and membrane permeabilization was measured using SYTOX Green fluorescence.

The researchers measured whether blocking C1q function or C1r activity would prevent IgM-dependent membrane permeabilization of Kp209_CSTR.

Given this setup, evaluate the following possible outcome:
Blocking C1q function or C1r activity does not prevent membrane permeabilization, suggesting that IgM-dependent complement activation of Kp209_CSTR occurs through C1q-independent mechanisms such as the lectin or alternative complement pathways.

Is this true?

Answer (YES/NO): NO